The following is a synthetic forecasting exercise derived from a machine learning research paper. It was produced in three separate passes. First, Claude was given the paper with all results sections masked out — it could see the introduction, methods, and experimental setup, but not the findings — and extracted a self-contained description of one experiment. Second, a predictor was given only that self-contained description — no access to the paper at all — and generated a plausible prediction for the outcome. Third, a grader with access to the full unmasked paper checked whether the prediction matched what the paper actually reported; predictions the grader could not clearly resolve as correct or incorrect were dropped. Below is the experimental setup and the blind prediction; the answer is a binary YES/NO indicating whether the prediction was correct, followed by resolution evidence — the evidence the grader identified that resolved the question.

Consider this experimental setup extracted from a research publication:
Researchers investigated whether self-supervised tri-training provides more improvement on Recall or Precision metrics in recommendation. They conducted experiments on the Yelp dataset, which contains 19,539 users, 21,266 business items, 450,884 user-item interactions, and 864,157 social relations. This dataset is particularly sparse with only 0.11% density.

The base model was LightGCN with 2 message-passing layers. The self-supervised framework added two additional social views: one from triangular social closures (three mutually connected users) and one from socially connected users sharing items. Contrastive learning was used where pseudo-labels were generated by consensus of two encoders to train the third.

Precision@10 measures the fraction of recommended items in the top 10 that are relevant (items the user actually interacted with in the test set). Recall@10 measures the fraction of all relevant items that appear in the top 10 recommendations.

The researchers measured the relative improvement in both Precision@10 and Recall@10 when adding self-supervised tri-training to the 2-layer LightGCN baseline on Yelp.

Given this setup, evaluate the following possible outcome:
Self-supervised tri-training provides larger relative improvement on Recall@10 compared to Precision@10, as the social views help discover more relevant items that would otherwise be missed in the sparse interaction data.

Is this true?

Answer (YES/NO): NO